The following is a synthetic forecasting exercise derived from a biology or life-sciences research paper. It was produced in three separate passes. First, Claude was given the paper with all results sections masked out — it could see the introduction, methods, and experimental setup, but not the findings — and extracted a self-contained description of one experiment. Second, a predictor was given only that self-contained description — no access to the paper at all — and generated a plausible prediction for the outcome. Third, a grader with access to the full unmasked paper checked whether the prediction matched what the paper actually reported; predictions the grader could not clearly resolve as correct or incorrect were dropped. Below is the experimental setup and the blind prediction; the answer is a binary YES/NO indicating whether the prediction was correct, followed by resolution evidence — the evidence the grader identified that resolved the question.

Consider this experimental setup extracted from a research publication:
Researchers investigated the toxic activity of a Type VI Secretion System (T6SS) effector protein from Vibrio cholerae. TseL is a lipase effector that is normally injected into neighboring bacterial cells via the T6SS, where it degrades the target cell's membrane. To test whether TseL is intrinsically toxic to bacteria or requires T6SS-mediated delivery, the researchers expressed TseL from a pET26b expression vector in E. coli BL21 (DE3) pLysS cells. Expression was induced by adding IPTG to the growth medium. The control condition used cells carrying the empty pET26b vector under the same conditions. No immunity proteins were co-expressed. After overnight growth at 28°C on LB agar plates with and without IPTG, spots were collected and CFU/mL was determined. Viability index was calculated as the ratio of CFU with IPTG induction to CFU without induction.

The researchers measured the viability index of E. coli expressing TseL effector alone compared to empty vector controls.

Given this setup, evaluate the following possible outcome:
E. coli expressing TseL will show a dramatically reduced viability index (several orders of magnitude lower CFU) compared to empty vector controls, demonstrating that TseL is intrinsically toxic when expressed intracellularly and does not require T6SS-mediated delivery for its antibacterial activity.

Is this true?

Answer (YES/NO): NO